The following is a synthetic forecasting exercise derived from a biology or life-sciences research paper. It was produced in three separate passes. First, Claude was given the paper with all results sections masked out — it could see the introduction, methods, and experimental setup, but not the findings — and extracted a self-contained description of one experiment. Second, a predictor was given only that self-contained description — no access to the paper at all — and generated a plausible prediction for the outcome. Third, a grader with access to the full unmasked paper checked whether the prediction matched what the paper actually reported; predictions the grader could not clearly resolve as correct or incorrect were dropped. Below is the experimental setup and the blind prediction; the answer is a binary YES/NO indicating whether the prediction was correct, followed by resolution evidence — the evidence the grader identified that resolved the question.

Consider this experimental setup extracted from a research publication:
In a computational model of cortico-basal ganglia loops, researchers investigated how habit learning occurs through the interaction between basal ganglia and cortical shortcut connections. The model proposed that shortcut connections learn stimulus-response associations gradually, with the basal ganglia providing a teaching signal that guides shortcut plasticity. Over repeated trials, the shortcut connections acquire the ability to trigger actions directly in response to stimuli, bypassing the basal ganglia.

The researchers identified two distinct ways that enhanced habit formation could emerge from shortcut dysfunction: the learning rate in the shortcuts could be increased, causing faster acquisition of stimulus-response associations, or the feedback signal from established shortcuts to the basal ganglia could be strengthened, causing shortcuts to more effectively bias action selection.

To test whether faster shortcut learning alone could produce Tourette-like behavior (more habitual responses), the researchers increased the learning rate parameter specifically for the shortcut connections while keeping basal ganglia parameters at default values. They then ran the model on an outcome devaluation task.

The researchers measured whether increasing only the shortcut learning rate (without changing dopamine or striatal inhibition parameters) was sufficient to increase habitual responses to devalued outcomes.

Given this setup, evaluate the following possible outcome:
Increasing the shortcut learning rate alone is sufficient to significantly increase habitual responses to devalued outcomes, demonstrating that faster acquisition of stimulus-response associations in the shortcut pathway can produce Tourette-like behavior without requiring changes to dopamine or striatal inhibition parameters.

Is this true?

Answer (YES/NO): YES